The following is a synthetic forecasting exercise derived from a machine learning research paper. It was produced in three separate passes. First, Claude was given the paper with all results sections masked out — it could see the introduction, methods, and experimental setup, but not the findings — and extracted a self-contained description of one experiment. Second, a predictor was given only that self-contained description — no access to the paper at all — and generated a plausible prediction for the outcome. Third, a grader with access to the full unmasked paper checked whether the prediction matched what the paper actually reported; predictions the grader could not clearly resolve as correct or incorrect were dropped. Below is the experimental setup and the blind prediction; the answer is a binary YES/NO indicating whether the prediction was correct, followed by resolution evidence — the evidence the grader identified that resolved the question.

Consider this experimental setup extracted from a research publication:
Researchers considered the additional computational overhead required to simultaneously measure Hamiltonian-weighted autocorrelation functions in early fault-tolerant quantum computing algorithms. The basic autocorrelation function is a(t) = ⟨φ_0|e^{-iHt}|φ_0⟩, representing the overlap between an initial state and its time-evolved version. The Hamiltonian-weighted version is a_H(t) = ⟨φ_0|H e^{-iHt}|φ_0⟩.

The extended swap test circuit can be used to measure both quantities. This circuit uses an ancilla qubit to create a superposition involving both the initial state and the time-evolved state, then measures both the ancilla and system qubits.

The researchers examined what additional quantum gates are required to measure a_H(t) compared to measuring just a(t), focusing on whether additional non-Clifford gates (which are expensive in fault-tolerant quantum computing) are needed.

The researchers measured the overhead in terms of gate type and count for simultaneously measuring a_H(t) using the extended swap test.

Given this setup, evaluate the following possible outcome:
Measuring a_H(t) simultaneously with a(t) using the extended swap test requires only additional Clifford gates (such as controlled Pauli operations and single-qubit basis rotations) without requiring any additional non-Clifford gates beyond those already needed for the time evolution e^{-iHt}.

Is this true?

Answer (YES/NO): YES